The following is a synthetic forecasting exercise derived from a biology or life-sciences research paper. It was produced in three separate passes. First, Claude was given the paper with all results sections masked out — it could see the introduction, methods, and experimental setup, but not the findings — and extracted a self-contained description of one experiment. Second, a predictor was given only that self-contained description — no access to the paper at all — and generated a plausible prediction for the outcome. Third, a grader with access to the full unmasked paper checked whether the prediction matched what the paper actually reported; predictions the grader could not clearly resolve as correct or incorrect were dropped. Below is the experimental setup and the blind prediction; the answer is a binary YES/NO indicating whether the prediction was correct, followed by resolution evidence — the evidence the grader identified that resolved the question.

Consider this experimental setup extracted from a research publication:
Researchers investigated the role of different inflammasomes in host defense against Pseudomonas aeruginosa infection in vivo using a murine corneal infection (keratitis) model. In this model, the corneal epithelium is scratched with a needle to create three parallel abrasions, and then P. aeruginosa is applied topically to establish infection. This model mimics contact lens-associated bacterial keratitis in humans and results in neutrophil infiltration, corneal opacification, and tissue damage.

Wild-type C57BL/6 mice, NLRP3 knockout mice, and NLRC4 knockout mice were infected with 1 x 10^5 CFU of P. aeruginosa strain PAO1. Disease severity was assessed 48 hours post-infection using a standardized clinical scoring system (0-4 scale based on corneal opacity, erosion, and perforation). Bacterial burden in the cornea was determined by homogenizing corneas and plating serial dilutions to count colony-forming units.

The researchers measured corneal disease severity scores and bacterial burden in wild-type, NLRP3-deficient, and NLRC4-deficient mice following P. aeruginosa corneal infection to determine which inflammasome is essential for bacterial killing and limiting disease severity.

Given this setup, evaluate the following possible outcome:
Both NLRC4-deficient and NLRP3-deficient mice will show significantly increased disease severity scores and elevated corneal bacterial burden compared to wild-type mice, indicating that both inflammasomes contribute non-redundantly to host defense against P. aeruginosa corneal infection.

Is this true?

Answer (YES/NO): NO